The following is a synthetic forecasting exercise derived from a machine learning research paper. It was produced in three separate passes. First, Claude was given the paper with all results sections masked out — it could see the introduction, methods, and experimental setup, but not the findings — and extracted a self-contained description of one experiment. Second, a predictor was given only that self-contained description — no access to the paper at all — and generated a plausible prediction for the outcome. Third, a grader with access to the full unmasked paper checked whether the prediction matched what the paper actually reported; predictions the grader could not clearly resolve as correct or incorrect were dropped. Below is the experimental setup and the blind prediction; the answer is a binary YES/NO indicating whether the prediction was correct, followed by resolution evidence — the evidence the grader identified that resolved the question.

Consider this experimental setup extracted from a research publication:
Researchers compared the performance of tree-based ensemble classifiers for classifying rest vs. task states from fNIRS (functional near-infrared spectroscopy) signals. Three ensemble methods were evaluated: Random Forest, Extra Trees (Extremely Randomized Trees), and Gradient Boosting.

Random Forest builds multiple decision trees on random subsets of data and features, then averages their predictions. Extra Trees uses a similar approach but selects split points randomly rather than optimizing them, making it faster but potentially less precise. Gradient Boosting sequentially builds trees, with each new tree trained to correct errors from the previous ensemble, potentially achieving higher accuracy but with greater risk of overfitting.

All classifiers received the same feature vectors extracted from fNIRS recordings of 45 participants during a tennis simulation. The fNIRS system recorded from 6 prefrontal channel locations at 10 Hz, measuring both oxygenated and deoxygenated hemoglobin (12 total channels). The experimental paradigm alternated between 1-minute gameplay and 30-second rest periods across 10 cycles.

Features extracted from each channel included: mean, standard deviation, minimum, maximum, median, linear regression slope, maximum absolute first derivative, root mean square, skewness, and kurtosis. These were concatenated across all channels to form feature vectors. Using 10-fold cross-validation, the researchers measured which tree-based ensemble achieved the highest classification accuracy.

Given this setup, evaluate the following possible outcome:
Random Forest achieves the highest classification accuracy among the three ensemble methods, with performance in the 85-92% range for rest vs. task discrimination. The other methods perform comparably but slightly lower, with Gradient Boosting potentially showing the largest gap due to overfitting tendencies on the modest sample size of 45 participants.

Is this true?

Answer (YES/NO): NO